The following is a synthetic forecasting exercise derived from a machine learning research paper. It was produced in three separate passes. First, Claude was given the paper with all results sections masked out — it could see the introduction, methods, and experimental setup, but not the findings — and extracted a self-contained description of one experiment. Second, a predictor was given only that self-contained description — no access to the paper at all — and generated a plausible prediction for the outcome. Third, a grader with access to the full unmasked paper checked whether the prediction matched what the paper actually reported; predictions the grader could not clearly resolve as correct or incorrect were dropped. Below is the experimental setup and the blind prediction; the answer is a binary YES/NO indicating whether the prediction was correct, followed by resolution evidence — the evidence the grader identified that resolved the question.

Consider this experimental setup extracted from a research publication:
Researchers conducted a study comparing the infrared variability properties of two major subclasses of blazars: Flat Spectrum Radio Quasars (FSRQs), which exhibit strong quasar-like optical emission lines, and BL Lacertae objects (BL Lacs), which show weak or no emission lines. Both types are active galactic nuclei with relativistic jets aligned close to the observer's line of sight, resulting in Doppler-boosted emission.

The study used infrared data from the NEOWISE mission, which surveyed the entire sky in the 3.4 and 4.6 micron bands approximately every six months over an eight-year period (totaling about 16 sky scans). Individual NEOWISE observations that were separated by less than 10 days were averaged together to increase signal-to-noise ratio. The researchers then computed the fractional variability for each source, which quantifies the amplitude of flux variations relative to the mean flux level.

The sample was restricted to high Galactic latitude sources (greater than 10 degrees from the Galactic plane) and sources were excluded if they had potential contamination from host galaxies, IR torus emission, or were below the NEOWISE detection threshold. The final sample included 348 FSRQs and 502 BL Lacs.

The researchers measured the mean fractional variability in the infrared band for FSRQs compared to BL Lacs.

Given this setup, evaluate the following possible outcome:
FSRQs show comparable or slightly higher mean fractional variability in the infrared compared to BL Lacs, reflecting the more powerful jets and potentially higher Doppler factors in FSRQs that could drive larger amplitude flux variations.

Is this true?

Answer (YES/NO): NO